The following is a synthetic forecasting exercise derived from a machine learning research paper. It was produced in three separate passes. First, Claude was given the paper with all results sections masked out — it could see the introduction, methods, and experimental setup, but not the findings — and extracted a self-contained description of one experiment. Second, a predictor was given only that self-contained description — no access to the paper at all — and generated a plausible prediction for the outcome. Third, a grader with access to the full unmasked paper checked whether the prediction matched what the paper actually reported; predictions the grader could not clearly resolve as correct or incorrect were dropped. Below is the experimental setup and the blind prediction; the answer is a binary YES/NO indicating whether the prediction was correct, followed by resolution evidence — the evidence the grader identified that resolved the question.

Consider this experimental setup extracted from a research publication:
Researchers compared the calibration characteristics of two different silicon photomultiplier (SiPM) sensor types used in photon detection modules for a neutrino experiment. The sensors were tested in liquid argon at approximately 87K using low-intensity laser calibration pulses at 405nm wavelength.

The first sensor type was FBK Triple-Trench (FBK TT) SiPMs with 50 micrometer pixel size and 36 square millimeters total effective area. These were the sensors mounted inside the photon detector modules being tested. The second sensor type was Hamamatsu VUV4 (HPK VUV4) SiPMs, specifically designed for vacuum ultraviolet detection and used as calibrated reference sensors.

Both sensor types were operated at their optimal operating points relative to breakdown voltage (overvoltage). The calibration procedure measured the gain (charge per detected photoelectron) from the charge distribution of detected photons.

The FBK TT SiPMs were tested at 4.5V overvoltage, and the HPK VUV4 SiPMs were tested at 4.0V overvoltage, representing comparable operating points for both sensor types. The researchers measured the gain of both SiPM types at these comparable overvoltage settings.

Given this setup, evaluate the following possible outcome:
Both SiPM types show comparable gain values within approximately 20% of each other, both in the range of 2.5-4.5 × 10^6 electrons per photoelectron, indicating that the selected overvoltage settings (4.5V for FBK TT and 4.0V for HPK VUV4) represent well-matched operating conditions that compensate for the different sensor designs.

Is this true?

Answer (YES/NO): NO